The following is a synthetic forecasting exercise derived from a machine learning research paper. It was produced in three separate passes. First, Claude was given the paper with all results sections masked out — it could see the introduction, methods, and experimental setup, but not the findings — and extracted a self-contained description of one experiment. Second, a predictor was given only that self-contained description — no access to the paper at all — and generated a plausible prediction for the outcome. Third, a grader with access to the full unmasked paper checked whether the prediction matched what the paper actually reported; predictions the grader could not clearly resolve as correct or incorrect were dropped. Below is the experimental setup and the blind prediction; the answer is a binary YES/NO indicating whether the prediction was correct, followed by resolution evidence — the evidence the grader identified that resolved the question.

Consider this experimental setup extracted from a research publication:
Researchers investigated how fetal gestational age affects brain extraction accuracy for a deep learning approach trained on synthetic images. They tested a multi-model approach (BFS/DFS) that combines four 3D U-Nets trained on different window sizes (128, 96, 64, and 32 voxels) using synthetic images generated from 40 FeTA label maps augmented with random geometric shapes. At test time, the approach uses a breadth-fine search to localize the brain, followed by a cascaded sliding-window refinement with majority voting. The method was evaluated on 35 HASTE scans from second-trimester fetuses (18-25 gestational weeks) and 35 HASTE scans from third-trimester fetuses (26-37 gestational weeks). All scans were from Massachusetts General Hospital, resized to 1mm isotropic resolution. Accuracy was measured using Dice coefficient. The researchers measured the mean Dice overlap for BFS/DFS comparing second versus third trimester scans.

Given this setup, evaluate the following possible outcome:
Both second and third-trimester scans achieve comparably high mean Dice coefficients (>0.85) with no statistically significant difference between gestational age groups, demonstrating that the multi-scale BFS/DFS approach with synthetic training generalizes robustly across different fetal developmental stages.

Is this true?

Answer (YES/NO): NO